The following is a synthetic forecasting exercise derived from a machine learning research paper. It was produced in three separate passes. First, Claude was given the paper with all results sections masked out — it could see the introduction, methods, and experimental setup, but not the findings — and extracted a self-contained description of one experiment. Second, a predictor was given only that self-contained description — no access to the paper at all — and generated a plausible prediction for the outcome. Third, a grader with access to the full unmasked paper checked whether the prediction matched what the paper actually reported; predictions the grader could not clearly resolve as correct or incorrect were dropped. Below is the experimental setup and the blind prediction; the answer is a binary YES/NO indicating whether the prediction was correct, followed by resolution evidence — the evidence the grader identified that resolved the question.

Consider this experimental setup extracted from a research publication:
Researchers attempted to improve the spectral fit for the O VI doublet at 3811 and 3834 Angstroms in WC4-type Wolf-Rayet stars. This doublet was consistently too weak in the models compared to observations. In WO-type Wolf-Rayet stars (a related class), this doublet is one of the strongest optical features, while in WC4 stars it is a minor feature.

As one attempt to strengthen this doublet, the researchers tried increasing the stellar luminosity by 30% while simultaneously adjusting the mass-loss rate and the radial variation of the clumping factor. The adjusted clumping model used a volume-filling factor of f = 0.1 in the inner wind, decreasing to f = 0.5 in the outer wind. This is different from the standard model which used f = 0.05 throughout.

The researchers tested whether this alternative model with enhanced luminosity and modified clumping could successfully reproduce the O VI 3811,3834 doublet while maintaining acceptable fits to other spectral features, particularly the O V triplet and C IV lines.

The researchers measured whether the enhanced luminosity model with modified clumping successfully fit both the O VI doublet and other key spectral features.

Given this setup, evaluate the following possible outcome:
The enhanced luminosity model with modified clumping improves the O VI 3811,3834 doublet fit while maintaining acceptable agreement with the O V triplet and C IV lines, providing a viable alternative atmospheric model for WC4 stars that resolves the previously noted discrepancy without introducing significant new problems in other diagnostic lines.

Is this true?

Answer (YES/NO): NO